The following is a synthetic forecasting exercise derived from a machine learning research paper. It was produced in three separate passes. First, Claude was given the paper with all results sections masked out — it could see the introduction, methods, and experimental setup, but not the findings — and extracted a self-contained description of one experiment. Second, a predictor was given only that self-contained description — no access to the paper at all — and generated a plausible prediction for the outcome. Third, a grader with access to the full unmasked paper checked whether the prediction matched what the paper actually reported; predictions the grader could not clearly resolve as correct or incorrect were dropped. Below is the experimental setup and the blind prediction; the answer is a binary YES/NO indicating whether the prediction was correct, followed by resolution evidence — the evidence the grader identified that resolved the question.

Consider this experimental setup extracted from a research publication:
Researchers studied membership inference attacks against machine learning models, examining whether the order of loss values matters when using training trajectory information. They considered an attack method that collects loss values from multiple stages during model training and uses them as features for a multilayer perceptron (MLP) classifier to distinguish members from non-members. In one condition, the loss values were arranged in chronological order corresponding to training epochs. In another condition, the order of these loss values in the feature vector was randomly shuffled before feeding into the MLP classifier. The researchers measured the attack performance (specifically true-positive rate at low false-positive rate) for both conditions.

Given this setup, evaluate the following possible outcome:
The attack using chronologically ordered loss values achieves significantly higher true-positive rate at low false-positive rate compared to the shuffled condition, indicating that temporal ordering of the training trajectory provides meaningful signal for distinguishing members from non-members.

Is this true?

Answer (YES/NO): NO